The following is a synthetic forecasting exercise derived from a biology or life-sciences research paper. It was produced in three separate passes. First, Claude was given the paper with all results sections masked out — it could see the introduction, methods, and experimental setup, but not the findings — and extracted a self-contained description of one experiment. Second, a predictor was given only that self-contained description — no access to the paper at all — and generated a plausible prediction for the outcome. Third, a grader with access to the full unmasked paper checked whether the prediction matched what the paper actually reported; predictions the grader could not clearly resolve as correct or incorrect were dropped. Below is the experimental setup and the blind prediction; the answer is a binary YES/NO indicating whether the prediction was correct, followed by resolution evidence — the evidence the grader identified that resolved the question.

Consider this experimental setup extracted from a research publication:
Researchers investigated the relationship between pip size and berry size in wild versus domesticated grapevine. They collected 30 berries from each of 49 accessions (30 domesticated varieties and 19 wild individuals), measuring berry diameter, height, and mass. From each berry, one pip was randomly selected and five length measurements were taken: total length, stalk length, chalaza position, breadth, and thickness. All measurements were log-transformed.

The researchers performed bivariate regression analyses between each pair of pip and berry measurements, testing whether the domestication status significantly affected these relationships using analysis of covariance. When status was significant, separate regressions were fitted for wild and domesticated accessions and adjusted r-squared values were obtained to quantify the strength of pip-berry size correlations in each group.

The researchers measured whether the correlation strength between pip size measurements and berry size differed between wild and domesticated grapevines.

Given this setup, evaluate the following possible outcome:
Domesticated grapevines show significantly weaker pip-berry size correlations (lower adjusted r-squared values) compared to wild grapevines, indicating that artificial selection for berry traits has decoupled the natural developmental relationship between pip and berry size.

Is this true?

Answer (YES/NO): YES